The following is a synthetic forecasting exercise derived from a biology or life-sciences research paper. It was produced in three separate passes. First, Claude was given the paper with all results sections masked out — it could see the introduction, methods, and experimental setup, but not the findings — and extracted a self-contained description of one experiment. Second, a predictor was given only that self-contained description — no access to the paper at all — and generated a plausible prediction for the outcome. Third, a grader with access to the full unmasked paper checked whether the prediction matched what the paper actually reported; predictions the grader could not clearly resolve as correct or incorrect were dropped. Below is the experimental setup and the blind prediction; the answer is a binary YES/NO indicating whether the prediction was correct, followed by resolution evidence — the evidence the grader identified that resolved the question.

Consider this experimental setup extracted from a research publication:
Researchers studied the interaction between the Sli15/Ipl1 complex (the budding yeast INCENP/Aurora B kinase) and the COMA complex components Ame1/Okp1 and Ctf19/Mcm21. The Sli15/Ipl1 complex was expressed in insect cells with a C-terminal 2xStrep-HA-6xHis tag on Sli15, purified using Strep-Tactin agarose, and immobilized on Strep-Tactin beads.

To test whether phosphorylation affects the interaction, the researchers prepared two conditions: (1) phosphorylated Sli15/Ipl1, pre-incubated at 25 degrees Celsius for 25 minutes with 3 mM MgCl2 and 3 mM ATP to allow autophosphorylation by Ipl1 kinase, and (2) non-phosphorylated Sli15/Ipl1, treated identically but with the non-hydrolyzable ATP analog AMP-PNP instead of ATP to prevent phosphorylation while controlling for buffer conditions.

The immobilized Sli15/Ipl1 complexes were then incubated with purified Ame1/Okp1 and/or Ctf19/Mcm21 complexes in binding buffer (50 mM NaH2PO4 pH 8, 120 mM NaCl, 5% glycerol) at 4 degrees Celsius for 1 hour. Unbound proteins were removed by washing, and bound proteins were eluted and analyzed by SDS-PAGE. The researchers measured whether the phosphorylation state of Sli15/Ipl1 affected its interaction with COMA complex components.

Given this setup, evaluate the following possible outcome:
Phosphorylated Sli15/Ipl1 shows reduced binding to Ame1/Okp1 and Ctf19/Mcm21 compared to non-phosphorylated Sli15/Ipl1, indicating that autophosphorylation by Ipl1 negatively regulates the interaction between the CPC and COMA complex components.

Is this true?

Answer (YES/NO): YES